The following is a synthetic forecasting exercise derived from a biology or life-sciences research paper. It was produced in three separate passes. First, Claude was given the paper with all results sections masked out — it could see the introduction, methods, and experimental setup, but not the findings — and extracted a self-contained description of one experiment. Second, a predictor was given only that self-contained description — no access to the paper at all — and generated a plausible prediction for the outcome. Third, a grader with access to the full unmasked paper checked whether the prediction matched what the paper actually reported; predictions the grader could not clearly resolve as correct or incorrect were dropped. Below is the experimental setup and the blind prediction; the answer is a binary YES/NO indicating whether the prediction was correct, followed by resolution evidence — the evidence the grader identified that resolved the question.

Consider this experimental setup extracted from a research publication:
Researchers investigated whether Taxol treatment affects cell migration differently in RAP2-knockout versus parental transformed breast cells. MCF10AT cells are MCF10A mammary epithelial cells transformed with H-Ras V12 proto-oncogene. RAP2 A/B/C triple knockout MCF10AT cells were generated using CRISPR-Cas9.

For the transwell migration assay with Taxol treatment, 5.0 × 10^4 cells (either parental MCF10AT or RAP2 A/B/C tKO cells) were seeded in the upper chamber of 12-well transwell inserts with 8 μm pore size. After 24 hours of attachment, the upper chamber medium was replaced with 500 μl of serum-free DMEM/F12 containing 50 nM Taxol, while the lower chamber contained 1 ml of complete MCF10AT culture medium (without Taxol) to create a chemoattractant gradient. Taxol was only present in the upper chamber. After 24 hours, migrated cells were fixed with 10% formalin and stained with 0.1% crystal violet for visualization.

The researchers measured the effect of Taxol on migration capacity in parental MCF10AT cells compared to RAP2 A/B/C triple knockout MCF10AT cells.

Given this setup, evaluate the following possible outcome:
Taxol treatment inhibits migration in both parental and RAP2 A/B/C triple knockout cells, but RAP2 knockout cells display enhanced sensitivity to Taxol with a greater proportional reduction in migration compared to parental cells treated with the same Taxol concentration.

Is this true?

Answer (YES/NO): NO